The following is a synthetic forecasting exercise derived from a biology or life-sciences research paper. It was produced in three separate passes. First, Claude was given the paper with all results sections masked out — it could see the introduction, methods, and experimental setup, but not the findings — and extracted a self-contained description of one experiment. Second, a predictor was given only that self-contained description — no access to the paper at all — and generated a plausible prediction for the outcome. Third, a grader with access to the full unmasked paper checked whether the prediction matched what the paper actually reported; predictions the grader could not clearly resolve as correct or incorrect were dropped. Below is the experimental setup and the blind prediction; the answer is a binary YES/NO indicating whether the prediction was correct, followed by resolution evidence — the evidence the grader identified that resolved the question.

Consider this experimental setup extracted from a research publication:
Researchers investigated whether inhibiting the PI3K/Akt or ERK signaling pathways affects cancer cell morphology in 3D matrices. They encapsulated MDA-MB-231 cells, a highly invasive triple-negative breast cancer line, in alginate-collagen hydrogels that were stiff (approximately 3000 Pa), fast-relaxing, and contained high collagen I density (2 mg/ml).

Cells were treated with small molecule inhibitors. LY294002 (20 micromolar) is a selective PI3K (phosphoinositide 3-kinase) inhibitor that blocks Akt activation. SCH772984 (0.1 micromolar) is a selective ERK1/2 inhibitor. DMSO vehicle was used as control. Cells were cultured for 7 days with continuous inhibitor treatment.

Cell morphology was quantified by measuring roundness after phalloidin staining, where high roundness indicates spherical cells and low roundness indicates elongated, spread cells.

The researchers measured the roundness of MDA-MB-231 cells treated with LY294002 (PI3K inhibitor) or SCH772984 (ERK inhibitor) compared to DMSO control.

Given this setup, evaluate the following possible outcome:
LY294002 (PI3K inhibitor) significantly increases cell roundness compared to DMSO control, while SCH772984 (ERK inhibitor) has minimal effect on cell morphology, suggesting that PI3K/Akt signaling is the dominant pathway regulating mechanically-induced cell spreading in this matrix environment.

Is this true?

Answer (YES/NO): NO